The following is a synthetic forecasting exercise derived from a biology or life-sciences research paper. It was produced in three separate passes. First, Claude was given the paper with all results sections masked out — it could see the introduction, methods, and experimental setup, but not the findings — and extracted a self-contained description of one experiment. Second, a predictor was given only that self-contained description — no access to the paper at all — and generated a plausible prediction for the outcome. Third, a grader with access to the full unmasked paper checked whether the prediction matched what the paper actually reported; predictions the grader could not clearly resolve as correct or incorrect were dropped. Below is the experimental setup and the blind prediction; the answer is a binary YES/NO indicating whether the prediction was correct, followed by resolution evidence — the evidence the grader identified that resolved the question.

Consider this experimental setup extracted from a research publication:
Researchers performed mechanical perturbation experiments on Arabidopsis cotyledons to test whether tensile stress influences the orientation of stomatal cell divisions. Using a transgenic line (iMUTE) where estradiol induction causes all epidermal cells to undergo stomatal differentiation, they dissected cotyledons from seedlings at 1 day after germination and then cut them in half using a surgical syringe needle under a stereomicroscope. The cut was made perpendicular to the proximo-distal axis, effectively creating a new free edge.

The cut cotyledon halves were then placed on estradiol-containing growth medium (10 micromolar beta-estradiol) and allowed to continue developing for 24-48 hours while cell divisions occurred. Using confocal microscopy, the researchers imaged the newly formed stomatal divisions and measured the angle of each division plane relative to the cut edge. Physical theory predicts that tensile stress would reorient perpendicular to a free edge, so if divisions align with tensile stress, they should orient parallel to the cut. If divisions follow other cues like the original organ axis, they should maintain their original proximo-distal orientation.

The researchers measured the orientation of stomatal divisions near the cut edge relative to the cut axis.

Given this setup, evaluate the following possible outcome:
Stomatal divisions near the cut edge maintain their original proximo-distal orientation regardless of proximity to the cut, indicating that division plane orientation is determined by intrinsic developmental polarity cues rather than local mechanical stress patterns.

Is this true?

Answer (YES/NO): NO